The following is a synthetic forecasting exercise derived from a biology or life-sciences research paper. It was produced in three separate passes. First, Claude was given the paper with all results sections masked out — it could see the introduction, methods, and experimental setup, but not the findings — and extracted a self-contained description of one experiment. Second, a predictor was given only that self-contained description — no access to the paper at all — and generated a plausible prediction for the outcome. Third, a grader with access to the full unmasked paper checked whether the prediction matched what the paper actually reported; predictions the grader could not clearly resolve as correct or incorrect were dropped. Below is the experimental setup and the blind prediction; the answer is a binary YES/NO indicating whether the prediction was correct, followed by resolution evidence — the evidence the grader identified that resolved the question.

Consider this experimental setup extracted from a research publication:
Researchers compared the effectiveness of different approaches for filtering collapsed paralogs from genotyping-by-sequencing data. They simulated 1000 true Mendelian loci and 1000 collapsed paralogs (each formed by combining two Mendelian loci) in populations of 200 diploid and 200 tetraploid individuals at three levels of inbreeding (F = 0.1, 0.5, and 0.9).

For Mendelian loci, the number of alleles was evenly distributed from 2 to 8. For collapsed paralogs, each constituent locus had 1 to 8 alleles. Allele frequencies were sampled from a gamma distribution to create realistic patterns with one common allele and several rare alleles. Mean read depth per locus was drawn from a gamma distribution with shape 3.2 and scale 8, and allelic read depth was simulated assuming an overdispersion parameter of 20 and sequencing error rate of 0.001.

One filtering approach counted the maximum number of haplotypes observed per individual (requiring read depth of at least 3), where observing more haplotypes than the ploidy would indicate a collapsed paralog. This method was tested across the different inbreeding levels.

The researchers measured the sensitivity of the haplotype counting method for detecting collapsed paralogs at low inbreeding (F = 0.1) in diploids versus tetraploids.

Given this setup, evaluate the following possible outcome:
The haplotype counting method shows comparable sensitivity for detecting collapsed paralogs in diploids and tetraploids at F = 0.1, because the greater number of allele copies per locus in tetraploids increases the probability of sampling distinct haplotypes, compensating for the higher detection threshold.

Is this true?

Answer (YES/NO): NO